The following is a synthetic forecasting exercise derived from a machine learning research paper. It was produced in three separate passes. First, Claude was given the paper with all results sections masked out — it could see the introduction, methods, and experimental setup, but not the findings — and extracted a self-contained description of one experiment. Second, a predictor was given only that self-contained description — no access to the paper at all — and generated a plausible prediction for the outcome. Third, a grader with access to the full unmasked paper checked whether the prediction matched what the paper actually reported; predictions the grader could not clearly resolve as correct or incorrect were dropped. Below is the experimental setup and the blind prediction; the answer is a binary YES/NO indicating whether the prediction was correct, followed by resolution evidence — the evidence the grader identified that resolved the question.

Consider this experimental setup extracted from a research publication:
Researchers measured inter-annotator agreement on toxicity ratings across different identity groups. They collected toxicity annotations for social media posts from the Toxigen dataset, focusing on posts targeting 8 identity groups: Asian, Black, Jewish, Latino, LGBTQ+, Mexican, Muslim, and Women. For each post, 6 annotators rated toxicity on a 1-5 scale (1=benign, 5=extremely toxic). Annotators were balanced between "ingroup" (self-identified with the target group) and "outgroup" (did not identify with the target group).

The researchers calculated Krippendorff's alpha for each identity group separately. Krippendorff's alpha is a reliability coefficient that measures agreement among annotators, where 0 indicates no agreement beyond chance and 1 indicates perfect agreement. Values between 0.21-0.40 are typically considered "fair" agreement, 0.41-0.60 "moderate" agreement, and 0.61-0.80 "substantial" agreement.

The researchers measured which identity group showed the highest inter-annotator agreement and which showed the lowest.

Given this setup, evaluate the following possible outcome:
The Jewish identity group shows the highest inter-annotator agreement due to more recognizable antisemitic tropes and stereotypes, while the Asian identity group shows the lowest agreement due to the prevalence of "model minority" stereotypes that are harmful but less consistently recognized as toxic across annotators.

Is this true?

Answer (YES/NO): NO